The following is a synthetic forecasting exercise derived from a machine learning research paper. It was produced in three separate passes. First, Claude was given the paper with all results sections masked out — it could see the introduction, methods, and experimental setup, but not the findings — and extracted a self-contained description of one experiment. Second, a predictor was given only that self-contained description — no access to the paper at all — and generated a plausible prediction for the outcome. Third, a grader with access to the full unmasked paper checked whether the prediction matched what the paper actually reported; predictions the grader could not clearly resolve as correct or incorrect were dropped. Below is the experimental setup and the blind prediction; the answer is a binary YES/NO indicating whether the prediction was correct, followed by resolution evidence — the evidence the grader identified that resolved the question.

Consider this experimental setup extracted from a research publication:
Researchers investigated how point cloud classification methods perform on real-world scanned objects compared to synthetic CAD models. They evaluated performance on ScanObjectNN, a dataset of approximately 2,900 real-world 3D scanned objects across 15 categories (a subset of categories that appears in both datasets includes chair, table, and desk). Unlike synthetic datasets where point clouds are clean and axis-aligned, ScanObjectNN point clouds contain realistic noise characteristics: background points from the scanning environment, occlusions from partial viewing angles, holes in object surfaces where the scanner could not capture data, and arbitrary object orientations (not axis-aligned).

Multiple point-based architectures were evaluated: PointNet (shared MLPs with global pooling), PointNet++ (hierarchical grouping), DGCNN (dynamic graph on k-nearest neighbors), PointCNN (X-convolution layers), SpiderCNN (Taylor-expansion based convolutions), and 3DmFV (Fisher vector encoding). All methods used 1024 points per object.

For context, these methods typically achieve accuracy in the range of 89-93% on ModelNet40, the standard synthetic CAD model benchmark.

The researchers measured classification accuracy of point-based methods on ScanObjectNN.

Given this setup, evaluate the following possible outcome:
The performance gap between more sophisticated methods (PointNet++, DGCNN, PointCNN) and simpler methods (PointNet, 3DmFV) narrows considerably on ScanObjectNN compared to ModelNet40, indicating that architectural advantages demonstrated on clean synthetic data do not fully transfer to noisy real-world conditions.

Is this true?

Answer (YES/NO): NO